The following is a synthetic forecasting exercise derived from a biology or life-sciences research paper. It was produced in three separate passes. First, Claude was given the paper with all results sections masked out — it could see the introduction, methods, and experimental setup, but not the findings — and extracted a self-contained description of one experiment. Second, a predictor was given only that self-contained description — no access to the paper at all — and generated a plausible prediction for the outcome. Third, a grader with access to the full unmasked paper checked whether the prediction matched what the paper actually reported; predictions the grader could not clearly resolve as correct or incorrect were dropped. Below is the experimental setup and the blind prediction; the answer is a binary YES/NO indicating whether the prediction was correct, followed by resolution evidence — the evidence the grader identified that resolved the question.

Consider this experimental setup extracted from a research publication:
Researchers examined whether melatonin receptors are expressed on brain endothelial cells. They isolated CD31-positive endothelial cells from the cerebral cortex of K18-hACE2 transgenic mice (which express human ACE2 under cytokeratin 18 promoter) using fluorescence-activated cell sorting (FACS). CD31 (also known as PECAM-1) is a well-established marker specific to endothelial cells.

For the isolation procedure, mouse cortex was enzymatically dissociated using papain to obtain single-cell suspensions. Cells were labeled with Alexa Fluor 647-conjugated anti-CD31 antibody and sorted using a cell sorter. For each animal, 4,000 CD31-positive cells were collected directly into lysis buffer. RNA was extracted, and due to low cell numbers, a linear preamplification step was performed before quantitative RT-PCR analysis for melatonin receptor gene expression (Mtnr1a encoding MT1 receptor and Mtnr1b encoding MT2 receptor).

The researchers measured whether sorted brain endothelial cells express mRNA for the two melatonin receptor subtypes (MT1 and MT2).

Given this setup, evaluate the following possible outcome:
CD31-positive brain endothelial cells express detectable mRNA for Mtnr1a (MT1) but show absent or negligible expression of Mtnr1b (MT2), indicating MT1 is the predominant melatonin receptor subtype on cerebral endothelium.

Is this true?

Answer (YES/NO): NO